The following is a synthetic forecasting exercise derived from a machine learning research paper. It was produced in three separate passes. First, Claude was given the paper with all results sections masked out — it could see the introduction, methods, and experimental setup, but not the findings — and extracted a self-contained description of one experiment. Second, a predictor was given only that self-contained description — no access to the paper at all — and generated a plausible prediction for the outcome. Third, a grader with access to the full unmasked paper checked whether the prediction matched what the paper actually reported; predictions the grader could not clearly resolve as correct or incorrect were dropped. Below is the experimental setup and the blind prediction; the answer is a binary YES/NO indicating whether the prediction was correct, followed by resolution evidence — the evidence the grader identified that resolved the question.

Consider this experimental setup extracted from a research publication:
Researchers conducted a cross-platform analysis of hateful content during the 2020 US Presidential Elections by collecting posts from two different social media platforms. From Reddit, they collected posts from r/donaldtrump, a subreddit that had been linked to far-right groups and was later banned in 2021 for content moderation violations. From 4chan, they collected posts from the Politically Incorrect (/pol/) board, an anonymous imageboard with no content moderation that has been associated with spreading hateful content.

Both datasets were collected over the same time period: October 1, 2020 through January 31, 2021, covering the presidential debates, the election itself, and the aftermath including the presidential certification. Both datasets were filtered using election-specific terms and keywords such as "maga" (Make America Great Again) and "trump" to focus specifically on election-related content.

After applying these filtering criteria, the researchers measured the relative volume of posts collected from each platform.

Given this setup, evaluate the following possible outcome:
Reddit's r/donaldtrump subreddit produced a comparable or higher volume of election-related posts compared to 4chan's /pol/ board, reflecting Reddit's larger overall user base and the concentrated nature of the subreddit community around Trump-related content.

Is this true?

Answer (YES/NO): NO